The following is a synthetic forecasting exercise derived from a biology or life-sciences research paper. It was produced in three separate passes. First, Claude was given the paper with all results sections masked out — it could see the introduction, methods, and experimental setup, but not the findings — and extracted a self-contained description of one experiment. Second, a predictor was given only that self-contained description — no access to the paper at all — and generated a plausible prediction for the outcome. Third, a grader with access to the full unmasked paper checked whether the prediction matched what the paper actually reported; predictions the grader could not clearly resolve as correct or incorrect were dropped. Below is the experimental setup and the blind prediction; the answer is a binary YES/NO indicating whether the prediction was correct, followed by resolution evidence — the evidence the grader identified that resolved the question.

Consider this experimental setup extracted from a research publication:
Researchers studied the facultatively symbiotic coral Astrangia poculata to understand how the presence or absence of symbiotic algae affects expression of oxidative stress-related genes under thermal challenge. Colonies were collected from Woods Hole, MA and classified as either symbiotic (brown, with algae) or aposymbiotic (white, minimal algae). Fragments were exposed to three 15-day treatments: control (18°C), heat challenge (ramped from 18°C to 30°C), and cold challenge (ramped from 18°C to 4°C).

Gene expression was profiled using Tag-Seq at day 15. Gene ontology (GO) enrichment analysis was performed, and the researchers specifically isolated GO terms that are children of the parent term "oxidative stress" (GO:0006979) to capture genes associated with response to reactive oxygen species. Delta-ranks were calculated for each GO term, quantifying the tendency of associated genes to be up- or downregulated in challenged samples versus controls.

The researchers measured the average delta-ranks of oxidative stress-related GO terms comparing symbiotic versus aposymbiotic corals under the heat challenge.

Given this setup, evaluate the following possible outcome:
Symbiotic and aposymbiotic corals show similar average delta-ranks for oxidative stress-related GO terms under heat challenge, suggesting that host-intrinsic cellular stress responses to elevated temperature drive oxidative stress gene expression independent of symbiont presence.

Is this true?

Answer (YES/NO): YES